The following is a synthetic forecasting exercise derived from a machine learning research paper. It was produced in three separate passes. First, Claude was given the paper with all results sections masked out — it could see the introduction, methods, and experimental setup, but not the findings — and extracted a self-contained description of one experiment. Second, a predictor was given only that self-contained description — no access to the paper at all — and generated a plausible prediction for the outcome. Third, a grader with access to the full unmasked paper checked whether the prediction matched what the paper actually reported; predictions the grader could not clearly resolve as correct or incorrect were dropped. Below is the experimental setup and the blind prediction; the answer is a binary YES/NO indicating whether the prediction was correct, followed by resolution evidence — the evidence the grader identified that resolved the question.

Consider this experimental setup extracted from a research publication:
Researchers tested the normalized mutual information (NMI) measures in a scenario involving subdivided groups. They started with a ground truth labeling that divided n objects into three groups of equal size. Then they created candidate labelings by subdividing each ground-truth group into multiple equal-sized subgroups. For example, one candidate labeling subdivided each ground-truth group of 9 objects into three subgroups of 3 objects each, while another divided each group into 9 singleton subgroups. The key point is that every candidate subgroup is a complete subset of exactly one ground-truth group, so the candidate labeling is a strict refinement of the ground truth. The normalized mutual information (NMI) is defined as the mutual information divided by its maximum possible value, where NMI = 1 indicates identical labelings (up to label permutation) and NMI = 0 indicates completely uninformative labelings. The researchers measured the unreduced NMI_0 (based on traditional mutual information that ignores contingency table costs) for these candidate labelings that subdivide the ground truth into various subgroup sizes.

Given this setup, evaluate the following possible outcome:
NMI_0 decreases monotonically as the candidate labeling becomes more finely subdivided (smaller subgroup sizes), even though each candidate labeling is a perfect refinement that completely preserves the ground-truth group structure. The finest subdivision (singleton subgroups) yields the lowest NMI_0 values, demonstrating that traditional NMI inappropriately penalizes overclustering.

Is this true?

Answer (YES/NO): NO